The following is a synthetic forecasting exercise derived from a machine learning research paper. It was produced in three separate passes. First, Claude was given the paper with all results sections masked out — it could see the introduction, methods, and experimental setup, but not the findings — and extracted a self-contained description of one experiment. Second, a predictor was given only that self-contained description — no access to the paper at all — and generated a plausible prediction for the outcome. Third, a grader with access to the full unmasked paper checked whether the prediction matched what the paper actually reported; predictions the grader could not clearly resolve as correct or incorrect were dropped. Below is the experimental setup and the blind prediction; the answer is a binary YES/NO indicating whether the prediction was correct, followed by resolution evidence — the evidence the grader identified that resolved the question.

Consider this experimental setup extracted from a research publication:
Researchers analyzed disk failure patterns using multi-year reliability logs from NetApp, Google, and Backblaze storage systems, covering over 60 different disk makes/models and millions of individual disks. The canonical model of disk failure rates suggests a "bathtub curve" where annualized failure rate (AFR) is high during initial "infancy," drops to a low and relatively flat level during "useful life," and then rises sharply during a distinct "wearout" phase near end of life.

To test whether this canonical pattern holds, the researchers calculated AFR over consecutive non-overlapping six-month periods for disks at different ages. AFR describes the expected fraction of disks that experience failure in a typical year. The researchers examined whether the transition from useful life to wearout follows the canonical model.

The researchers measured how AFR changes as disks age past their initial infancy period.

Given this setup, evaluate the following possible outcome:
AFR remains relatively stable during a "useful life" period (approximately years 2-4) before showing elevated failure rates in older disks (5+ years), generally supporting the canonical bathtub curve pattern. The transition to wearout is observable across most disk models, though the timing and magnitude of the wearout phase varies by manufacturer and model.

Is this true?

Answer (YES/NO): NO